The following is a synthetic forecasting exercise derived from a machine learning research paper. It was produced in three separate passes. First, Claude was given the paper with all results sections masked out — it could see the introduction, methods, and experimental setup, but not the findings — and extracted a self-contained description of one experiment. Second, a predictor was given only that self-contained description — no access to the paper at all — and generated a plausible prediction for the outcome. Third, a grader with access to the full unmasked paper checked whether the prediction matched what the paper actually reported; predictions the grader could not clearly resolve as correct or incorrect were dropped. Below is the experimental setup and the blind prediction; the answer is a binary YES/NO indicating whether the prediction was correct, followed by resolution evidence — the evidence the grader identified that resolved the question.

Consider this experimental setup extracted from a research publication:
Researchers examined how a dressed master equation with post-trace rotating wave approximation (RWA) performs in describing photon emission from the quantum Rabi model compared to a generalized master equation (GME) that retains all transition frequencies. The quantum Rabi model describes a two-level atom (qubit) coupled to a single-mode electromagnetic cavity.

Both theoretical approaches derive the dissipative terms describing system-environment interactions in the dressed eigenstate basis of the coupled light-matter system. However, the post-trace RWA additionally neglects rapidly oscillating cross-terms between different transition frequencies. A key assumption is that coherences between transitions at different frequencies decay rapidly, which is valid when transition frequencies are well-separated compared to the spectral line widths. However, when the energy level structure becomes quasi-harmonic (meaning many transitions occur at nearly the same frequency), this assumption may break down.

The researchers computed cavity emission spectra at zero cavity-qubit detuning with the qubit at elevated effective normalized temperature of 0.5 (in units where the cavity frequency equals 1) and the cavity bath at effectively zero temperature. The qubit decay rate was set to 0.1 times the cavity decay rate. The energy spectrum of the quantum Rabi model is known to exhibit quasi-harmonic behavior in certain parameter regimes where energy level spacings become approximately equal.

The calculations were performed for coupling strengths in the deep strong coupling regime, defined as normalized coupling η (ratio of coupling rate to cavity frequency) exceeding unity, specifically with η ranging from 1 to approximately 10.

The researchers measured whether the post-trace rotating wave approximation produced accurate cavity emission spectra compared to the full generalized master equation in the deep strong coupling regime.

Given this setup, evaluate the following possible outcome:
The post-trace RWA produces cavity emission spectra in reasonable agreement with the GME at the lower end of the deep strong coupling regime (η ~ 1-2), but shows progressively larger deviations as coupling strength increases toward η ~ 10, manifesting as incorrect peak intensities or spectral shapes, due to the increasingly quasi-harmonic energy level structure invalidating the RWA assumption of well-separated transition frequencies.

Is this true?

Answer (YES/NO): NO